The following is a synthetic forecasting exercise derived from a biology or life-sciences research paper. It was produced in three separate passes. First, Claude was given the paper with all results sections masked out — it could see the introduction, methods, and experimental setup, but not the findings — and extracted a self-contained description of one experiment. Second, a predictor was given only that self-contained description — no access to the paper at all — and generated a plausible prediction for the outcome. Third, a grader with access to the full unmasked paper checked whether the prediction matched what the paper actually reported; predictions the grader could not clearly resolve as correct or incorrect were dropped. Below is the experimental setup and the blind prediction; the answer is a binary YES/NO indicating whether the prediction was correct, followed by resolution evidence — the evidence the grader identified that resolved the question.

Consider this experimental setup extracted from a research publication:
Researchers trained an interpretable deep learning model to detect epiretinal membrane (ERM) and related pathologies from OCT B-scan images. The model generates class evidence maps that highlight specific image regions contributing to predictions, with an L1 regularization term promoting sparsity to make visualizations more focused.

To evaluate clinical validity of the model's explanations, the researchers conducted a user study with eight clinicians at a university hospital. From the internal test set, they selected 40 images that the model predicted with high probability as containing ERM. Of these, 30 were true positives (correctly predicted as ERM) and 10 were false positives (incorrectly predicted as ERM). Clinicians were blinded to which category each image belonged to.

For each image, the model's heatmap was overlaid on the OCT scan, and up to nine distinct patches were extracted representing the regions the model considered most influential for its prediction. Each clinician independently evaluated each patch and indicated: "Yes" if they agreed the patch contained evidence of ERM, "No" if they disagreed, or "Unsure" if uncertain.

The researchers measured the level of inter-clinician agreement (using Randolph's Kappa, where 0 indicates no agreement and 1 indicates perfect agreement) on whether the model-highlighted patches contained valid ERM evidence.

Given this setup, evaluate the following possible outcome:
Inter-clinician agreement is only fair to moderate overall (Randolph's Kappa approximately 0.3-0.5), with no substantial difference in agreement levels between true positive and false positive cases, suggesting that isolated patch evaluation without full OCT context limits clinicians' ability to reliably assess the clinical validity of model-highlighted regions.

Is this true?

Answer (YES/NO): NO